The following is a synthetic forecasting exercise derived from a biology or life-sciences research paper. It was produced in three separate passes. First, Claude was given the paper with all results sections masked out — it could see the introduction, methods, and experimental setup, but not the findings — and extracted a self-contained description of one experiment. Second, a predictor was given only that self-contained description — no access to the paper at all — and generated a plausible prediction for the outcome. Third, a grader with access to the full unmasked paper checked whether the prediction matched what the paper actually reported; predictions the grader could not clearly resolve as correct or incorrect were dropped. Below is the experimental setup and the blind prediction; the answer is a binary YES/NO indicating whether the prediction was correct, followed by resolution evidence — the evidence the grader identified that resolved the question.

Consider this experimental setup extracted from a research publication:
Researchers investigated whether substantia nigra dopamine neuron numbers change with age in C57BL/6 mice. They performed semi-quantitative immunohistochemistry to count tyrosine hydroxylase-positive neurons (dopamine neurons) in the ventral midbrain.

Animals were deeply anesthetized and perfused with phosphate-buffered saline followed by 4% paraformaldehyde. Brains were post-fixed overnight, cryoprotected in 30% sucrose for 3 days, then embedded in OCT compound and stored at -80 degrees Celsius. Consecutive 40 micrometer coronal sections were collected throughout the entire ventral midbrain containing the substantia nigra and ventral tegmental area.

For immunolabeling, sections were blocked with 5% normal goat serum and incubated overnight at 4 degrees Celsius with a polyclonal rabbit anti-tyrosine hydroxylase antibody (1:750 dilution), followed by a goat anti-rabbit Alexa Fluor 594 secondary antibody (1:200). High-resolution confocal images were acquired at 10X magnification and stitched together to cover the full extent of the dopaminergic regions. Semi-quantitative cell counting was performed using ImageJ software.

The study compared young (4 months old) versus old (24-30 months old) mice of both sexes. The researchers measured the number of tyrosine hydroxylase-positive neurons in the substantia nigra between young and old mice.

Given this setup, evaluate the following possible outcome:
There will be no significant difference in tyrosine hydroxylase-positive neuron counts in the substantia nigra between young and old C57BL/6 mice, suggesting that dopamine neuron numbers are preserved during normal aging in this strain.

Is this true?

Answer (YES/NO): NO